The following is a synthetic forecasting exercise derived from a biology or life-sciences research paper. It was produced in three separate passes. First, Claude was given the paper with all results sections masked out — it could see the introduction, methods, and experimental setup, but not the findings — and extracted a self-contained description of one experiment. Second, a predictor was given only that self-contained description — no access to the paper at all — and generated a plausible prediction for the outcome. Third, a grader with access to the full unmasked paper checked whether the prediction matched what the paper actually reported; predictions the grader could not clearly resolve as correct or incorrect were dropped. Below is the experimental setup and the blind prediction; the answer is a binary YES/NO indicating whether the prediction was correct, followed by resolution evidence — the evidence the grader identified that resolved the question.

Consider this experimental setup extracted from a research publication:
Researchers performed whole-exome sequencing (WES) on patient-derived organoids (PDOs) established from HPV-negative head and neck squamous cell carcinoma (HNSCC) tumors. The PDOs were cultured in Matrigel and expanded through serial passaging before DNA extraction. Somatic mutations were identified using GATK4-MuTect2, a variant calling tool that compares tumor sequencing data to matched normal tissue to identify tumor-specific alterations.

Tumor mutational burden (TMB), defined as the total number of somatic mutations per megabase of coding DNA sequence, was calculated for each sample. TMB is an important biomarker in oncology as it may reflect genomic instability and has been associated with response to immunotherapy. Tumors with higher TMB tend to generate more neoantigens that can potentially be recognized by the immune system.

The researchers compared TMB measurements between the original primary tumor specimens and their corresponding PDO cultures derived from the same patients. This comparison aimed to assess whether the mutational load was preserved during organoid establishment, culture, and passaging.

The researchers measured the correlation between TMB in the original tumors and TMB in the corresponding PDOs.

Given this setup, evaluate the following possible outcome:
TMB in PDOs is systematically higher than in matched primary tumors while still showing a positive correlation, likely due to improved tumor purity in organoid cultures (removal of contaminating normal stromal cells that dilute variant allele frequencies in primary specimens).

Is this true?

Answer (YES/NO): NO